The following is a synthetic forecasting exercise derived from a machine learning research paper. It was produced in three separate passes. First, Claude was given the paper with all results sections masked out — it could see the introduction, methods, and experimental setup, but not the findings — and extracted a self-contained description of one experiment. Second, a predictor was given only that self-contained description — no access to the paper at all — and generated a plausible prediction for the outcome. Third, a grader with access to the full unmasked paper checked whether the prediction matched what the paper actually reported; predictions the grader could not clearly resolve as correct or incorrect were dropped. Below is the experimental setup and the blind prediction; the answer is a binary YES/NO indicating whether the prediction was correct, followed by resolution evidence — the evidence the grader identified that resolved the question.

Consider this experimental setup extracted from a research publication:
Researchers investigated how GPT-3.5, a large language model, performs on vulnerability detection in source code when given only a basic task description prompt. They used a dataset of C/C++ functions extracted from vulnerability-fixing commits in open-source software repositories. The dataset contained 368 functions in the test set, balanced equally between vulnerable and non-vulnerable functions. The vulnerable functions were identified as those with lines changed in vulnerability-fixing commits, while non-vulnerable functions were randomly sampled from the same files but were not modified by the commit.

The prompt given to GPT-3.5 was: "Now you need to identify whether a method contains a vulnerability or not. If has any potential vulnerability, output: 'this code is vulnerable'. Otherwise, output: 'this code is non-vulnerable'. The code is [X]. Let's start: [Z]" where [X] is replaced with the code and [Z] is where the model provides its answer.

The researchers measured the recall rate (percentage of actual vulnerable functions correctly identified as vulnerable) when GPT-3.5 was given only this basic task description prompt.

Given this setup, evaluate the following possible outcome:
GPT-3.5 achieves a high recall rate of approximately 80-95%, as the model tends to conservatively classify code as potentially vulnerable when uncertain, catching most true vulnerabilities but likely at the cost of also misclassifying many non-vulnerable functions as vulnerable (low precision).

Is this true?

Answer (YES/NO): NO